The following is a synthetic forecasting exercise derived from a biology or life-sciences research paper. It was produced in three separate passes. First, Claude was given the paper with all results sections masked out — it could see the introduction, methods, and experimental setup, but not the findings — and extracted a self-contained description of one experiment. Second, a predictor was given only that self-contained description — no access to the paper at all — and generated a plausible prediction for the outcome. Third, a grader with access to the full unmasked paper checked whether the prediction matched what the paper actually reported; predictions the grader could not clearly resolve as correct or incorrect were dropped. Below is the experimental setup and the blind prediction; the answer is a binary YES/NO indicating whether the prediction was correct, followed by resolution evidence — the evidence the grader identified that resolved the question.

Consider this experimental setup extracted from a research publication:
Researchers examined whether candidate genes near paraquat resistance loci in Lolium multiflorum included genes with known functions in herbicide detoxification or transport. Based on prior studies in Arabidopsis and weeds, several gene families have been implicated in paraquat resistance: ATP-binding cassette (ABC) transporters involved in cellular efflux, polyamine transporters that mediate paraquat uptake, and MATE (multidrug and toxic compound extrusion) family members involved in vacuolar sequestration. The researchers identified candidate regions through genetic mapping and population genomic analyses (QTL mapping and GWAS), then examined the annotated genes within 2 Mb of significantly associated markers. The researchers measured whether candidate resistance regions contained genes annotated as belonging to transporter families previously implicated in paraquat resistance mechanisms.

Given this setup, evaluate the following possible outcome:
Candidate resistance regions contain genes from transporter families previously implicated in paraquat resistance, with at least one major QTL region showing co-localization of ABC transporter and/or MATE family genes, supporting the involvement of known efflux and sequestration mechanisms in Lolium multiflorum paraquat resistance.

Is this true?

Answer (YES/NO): YES